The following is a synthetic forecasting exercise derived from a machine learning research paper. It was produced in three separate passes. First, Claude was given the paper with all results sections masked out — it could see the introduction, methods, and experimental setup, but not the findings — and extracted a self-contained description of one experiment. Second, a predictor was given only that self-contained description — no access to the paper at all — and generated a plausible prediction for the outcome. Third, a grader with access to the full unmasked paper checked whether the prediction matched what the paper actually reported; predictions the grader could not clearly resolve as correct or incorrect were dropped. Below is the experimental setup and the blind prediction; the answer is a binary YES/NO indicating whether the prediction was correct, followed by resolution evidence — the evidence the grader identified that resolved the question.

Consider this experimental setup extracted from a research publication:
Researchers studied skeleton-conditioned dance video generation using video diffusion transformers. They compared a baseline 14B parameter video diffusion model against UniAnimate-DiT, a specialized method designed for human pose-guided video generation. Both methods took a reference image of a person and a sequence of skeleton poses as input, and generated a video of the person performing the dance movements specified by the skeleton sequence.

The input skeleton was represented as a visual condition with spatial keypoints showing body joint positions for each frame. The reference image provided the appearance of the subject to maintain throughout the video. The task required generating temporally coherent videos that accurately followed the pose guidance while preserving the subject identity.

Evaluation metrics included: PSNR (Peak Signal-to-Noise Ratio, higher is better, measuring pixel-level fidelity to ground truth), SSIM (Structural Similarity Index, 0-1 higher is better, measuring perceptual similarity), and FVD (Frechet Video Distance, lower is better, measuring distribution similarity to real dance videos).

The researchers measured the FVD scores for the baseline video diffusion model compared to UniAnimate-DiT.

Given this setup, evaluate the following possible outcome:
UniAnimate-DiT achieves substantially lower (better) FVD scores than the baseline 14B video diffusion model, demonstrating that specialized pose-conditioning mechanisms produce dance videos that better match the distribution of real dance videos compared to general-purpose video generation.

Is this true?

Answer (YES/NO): YES